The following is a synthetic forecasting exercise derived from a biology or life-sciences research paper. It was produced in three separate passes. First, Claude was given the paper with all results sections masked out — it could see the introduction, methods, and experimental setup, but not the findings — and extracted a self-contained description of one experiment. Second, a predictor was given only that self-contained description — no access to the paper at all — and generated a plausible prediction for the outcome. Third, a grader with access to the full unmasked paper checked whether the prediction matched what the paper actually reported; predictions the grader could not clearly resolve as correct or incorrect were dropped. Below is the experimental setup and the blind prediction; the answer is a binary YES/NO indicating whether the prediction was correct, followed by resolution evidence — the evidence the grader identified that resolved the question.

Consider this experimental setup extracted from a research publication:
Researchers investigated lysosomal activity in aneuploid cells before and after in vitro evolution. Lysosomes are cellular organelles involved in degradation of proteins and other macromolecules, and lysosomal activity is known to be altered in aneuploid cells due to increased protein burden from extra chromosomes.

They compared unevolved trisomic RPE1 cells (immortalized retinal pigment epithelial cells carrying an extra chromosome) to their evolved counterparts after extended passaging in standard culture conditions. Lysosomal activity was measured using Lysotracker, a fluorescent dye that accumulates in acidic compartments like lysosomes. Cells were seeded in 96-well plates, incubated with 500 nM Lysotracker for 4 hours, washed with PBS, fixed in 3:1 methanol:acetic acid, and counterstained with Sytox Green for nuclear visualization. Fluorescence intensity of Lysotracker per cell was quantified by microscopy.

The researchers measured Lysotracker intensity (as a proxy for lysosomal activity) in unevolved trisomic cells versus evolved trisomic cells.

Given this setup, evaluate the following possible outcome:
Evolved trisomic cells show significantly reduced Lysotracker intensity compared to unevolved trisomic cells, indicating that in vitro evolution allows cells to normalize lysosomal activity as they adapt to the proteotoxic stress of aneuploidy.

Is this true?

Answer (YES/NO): NO